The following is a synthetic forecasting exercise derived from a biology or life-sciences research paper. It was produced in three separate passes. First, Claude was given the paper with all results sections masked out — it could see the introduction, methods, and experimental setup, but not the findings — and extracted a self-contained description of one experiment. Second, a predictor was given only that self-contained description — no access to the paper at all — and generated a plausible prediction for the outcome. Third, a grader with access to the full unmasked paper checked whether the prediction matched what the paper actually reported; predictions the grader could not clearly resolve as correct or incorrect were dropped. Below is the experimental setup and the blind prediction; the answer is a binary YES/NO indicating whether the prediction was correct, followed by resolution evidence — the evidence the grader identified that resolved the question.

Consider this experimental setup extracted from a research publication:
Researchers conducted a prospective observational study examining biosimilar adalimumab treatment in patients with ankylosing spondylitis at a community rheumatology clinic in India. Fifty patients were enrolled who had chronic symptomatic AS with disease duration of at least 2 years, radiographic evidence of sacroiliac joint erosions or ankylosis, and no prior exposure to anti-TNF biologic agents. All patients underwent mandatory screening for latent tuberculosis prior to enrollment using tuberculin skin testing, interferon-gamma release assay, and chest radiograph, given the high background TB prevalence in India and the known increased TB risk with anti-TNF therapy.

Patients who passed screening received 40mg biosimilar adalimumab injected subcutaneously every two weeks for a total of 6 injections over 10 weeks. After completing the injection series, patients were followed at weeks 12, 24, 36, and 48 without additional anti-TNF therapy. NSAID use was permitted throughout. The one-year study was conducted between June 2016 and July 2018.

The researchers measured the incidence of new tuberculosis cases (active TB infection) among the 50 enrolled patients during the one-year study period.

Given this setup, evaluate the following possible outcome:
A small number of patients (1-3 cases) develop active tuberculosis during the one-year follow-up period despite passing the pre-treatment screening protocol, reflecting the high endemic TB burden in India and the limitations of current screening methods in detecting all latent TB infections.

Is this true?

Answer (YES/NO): NO